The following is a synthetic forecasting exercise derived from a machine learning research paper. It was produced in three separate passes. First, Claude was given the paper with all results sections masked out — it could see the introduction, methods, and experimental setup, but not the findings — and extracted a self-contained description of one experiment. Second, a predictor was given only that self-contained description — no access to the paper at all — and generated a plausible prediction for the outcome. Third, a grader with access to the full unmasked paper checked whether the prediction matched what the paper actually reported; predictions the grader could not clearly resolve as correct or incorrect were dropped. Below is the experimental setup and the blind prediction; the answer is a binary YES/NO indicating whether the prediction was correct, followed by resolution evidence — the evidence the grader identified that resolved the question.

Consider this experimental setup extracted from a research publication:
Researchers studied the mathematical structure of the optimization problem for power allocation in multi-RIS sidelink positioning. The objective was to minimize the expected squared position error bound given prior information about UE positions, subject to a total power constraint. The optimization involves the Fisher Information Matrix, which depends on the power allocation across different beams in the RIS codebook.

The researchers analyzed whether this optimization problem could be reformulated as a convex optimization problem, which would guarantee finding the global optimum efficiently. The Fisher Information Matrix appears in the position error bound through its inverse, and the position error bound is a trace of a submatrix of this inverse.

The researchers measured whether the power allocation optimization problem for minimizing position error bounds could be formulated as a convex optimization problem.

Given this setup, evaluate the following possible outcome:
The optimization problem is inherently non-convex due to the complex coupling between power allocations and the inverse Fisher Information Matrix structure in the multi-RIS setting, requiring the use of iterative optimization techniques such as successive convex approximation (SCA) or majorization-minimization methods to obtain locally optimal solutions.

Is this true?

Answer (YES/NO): NO